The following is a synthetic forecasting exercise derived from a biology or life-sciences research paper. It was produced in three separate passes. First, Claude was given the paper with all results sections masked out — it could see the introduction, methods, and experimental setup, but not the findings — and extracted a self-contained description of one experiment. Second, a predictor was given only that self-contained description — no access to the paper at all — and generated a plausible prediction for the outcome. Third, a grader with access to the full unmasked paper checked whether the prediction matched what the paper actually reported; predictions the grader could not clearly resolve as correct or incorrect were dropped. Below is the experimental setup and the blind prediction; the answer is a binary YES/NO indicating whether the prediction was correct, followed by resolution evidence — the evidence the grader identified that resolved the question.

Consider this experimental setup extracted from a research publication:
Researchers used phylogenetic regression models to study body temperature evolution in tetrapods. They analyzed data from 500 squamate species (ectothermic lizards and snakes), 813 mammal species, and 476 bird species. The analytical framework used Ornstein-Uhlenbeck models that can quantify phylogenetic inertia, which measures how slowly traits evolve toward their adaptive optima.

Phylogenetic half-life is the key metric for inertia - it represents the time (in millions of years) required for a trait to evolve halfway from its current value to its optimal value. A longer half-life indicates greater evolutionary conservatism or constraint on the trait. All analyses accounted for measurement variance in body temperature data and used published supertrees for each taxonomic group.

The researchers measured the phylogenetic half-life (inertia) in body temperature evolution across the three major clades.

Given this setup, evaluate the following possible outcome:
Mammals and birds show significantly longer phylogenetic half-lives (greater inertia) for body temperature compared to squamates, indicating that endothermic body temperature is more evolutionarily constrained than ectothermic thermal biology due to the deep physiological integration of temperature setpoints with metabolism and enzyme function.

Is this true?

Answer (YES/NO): NO